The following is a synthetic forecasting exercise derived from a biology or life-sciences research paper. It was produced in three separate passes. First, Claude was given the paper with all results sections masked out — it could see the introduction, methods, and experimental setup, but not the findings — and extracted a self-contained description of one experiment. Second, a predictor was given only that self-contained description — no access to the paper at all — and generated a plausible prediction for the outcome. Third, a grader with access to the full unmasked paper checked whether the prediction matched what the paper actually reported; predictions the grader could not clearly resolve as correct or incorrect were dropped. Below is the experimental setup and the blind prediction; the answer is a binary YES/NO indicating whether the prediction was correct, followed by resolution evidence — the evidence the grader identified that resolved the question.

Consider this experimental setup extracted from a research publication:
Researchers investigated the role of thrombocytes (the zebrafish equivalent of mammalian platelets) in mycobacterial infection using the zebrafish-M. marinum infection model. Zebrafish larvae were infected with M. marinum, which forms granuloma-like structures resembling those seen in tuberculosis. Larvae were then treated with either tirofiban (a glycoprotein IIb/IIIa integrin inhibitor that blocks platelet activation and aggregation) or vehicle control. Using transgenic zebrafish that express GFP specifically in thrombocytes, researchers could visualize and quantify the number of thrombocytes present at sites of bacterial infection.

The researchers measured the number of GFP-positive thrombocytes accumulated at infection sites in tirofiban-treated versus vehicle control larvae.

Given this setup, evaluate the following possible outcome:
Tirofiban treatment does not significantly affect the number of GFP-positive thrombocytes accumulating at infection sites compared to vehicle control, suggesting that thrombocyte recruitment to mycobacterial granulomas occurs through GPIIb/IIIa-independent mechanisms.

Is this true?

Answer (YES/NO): NO